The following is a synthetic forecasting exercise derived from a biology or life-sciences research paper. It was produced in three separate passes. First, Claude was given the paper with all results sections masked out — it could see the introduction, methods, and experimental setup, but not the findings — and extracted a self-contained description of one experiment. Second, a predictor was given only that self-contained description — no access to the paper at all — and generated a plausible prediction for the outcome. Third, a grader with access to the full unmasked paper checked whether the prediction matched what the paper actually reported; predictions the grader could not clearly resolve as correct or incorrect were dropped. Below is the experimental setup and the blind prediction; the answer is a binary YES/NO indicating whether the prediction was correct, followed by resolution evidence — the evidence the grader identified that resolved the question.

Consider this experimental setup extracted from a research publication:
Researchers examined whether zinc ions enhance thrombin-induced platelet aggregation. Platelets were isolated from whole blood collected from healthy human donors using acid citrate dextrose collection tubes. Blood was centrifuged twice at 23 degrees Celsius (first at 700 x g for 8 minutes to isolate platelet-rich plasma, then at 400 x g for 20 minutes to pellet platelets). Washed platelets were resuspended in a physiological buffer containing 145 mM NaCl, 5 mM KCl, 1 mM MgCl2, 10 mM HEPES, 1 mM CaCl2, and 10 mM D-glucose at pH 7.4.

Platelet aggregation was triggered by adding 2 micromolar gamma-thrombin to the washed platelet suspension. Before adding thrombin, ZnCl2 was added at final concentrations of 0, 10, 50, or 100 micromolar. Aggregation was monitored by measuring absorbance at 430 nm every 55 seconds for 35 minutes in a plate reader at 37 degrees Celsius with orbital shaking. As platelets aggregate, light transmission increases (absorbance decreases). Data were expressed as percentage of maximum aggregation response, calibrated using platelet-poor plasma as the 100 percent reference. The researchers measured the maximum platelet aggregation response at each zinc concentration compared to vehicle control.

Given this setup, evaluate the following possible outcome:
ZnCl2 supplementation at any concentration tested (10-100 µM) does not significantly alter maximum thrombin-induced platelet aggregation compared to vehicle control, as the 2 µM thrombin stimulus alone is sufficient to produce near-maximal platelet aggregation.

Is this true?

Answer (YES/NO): NO